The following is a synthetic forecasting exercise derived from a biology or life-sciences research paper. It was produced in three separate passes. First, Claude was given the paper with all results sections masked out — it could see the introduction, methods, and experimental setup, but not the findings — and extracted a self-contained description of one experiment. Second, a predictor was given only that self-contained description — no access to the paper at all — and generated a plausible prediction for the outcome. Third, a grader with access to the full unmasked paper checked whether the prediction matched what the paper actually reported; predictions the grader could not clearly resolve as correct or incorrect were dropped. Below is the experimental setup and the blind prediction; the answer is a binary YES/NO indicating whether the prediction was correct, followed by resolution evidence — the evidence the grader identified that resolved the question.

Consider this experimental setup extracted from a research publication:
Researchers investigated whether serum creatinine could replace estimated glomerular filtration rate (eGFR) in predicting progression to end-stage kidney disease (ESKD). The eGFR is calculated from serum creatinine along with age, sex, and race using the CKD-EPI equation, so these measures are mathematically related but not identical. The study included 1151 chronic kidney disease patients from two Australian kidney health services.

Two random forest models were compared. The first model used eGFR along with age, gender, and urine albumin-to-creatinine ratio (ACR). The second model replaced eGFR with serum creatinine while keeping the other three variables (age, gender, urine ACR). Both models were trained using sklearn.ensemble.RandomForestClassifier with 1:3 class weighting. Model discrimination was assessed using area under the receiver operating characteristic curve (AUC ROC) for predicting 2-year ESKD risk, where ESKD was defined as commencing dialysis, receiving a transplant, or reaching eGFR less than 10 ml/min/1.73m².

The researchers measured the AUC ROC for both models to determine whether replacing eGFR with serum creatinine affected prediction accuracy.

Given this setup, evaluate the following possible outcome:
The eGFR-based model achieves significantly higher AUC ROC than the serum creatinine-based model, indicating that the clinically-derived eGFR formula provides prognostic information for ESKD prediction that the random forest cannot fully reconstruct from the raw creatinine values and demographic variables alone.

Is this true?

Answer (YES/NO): NO